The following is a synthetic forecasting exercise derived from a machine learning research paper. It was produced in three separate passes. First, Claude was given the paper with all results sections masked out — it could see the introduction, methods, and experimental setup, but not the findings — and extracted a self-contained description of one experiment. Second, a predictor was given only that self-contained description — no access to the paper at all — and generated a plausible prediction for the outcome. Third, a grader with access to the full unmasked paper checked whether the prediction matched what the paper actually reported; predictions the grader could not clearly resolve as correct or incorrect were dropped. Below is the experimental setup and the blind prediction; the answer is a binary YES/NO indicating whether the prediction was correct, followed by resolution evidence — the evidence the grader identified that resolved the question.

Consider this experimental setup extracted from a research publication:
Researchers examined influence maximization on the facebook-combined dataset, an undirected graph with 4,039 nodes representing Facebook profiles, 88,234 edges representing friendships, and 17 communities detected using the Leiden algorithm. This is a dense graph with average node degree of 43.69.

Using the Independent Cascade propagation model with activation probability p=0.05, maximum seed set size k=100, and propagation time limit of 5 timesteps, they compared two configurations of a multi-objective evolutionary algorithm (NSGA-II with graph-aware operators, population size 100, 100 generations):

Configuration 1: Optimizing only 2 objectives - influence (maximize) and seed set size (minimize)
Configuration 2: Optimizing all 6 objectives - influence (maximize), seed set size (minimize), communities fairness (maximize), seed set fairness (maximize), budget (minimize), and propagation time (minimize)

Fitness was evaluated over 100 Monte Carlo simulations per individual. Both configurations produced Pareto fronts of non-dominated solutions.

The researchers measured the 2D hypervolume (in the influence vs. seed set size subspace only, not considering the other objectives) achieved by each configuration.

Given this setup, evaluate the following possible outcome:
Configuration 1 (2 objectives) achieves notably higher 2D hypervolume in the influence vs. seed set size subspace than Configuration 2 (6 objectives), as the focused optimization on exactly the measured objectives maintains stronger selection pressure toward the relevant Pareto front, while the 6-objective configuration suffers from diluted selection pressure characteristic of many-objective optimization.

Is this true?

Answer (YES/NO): YES